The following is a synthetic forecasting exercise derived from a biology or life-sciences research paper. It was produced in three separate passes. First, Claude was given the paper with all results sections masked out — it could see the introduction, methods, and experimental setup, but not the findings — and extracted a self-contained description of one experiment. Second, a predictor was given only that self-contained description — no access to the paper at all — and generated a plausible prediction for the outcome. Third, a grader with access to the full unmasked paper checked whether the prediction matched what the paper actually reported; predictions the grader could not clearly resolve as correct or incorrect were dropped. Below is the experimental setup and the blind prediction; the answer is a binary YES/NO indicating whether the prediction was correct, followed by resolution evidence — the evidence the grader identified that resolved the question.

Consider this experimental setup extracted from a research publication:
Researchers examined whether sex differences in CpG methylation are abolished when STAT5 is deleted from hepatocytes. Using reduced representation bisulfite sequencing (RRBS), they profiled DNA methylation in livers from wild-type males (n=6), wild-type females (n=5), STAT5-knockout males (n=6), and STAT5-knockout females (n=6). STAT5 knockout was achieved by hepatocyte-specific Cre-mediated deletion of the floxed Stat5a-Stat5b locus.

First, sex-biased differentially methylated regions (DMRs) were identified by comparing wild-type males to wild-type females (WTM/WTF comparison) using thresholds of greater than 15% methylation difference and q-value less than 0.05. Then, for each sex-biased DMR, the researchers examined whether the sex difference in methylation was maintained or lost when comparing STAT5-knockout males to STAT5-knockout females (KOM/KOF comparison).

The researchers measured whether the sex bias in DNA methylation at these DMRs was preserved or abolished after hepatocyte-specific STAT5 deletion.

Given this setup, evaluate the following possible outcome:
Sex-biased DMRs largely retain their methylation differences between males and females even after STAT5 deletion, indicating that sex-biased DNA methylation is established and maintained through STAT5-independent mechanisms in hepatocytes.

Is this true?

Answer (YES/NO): NO